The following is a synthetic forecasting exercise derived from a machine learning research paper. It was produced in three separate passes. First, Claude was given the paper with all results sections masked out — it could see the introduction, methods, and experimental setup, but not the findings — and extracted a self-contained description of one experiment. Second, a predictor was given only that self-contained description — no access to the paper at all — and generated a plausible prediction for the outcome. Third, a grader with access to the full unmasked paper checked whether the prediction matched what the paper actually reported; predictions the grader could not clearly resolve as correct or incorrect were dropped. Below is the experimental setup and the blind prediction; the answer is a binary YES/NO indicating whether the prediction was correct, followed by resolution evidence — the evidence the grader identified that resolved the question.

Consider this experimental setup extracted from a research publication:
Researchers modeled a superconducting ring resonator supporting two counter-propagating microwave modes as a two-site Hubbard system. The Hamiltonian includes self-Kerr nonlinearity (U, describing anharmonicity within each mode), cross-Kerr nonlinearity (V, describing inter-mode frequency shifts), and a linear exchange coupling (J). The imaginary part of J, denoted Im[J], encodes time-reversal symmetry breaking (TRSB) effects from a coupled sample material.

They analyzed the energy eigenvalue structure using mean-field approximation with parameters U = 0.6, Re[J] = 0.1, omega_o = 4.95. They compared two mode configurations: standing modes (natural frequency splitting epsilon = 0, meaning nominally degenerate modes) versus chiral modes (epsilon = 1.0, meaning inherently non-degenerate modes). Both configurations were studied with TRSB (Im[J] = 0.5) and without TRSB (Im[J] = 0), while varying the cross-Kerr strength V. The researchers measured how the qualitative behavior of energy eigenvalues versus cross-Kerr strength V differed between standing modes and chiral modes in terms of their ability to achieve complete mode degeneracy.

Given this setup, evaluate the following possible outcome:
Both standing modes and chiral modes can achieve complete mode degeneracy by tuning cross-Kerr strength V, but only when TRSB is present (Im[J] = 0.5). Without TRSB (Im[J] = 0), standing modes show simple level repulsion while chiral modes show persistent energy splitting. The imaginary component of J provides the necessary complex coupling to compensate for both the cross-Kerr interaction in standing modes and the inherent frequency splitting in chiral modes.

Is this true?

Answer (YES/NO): NO